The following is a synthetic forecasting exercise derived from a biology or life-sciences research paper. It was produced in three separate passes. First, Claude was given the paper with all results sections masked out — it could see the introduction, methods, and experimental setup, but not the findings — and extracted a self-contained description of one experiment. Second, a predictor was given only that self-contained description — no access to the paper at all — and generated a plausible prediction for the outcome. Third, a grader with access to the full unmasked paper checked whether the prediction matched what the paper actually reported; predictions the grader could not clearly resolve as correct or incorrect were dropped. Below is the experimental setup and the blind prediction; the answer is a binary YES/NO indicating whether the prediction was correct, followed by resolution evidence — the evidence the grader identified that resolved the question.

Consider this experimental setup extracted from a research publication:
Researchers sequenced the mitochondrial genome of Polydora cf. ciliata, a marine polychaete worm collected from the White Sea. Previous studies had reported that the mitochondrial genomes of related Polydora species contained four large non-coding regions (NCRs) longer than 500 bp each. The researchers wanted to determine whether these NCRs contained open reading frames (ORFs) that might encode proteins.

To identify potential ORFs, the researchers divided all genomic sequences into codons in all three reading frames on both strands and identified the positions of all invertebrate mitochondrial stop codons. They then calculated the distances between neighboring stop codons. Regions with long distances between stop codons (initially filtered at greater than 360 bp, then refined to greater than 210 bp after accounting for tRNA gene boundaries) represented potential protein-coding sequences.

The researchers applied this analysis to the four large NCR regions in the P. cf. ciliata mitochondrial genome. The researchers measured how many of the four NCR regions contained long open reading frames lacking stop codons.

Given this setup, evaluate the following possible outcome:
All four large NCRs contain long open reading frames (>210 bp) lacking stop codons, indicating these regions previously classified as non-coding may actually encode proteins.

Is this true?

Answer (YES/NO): NO